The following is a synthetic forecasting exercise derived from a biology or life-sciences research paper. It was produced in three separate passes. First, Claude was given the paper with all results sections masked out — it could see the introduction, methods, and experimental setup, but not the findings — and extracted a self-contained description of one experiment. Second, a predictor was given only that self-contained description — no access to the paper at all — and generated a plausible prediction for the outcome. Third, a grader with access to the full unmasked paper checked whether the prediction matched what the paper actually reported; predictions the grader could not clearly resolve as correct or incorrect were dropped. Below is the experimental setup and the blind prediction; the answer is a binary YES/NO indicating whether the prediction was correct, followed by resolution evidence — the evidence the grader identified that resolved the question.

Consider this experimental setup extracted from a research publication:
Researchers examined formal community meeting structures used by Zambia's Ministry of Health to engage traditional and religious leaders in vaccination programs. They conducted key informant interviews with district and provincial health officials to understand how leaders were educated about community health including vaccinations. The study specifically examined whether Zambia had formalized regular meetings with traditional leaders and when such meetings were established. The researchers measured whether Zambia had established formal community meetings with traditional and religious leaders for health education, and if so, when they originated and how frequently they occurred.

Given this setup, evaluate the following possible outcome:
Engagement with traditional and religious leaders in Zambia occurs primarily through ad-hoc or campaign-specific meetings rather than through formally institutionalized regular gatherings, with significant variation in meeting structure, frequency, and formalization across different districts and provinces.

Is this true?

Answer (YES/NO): NO